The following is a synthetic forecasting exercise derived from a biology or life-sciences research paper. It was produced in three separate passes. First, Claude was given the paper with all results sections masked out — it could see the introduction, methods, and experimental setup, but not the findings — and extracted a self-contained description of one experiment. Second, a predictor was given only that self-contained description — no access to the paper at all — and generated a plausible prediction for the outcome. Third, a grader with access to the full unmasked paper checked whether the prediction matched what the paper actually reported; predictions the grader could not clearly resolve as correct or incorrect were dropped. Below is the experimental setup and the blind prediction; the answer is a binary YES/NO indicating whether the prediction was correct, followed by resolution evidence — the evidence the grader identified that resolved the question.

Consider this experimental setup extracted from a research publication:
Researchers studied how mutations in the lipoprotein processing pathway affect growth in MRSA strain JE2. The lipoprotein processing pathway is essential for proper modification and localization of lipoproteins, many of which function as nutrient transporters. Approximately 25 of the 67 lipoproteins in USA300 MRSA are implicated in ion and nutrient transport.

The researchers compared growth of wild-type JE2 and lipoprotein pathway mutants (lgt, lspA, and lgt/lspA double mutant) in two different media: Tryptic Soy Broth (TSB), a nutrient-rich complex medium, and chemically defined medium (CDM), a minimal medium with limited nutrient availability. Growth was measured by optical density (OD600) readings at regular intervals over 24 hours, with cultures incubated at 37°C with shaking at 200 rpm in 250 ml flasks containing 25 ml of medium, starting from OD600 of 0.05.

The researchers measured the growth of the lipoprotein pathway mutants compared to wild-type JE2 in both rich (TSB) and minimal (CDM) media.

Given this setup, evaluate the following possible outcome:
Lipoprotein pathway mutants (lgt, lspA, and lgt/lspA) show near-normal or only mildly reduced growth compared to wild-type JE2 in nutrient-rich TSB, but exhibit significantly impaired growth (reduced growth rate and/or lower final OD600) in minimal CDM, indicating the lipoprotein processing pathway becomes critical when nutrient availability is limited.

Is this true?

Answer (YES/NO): YES